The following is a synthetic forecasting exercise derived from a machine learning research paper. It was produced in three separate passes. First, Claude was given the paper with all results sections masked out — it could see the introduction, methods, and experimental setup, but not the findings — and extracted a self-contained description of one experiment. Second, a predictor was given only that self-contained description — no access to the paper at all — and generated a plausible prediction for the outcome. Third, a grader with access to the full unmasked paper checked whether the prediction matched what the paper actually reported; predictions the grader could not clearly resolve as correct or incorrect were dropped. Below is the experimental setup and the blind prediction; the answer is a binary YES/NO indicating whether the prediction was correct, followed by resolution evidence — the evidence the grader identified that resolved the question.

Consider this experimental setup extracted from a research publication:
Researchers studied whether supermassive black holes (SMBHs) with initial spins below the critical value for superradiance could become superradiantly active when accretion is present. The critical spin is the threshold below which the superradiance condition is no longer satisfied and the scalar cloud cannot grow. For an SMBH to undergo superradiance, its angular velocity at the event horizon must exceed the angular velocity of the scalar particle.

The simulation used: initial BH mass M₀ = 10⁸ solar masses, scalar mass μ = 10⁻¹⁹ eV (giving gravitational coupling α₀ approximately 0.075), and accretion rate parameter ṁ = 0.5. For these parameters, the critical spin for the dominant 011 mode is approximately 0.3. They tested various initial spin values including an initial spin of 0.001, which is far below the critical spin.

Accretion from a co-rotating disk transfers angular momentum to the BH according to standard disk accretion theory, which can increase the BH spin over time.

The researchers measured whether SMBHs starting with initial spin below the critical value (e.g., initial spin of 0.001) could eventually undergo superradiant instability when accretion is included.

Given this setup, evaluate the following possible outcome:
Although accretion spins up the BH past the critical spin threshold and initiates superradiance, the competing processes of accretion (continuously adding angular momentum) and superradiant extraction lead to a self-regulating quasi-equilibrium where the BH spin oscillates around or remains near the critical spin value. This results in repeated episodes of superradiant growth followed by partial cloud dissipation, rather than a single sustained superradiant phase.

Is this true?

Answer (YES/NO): NO